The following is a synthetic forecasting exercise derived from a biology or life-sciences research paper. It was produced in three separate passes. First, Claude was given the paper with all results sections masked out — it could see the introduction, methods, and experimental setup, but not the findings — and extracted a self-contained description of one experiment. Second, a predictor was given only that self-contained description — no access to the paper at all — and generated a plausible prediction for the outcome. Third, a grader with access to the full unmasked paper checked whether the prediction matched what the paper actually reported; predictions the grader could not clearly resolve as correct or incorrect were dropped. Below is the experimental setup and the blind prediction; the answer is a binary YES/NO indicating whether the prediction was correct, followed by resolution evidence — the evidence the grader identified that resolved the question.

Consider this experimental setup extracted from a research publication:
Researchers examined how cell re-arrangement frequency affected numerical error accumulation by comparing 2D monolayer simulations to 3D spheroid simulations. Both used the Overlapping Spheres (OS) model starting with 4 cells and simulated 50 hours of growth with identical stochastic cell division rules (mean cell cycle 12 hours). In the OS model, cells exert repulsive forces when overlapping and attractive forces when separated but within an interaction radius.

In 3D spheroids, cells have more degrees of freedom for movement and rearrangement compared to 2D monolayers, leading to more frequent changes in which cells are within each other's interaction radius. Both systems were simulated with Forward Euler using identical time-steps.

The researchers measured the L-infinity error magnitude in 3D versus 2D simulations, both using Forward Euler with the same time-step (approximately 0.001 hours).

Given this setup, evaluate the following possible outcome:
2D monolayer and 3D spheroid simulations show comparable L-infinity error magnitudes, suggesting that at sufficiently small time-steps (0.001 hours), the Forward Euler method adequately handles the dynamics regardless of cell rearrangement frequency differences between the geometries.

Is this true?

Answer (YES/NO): NO